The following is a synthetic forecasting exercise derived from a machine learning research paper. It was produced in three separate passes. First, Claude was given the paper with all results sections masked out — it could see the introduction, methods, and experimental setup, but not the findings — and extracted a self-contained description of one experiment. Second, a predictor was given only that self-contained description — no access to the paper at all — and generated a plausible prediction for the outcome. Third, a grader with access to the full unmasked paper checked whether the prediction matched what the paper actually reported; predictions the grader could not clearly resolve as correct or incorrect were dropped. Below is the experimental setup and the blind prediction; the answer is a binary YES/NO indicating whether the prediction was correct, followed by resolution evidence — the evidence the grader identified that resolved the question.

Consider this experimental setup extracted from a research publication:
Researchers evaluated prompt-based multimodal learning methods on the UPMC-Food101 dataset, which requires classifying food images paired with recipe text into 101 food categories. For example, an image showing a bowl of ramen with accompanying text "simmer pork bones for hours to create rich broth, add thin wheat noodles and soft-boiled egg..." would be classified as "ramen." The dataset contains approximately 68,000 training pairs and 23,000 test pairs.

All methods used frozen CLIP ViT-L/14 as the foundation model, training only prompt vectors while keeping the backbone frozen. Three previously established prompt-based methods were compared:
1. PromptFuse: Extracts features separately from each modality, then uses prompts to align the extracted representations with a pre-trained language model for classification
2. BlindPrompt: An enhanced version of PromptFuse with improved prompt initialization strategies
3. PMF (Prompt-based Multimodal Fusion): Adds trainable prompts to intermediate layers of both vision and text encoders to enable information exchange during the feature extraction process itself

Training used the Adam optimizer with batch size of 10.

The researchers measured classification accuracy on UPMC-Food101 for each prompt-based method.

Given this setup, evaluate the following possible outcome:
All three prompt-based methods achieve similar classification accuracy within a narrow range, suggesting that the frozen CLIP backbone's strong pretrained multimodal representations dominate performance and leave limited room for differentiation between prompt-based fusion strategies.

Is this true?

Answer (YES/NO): NO